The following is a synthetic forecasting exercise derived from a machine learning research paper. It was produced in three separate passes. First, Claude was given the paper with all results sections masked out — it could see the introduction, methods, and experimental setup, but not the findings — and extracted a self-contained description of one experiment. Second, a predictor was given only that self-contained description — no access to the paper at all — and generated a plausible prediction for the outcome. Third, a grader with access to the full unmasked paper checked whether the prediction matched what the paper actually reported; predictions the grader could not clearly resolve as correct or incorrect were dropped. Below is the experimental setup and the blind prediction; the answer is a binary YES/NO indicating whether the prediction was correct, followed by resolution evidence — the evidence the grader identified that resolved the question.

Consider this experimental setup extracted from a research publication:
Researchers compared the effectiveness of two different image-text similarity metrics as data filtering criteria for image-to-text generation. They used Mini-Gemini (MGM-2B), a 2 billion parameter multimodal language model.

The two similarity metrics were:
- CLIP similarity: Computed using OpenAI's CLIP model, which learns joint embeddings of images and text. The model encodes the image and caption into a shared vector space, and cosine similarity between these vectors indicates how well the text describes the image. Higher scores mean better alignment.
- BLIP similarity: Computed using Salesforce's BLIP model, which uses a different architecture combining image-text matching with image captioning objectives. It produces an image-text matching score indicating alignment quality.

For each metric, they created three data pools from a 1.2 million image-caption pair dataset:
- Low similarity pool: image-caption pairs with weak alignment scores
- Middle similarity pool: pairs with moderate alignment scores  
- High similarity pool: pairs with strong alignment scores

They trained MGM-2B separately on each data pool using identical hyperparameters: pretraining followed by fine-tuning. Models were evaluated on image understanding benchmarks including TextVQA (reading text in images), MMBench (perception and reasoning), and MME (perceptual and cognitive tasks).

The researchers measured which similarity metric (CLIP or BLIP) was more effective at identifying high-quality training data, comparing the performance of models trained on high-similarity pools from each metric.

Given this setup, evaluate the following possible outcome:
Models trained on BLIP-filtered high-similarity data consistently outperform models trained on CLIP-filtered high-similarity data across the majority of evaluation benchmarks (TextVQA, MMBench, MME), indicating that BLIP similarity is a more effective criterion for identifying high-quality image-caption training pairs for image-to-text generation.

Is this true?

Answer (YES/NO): NO